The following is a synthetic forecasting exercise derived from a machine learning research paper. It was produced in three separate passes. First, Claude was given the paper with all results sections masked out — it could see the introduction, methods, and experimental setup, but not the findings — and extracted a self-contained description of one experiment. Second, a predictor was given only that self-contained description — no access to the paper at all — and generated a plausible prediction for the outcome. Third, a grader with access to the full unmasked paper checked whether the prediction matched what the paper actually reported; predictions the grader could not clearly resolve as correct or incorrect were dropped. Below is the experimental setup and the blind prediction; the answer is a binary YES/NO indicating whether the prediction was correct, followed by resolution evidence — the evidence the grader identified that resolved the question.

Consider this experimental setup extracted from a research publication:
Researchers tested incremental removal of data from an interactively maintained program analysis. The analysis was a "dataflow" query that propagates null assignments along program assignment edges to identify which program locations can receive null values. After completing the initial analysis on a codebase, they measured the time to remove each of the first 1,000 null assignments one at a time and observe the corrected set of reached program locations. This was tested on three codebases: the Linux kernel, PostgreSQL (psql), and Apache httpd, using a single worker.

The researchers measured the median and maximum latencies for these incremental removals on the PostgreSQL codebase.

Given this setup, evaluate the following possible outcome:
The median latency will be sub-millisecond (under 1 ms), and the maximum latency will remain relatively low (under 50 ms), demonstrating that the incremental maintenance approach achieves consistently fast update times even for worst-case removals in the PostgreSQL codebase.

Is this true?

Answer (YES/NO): NO